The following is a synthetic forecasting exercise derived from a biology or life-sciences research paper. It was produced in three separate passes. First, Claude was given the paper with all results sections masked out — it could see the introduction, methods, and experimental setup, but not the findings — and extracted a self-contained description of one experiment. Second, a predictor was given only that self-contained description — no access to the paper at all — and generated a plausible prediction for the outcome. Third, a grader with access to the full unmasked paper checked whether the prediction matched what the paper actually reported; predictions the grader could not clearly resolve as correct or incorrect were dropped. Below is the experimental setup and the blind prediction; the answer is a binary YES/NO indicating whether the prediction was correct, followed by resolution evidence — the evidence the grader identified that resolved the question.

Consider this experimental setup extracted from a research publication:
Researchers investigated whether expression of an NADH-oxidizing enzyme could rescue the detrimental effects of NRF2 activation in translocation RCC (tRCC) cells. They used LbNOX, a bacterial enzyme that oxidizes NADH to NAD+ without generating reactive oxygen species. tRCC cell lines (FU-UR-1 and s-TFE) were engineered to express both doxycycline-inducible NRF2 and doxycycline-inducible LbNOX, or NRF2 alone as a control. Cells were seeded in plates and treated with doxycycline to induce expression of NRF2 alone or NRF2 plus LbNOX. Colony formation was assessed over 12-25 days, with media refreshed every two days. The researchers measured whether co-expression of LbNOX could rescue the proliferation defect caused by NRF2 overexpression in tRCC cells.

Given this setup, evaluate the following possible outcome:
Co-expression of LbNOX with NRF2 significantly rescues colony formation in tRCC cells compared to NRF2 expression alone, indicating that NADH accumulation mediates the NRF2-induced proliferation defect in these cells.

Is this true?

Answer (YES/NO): NO